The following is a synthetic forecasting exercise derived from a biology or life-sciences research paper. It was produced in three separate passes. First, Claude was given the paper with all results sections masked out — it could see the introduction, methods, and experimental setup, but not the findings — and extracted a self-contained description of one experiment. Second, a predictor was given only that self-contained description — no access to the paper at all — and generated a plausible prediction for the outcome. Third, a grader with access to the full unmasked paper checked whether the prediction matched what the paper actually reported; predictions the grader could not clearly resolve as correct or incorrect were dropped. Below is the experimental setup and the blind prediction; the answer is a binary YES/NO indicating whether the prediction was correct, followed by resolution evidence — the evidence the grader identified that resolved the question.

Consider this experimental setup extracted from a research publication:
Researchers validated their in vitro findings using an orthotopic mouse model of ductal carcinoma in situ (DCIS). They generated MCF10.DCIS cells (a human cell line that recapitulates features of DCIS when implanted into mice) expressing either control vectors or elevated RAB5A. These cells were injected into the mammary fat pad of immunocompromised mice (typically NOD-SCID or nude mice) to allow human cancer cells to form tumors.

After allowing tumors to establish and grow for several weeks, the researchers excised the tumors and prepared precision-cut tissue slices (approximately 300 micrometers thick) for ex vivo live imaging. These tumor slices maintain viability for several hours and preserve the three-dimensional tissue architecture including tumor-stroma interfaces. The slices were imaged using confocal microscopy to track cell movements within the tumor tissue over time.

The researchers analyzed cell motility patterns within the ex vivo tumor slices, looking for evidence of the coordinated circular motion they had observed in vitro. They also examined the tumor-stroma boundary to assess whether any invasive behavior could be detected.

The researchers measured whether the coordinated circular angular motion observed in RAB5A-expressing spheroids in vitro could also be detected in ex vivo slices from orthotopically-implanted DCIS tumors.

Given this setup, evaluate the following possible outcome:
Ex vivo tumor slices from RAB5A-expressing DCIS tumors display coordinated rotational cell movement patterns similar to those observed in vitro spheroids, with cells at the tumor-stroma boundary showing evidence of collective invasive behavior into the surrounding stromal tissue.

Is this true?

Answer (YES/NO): NO